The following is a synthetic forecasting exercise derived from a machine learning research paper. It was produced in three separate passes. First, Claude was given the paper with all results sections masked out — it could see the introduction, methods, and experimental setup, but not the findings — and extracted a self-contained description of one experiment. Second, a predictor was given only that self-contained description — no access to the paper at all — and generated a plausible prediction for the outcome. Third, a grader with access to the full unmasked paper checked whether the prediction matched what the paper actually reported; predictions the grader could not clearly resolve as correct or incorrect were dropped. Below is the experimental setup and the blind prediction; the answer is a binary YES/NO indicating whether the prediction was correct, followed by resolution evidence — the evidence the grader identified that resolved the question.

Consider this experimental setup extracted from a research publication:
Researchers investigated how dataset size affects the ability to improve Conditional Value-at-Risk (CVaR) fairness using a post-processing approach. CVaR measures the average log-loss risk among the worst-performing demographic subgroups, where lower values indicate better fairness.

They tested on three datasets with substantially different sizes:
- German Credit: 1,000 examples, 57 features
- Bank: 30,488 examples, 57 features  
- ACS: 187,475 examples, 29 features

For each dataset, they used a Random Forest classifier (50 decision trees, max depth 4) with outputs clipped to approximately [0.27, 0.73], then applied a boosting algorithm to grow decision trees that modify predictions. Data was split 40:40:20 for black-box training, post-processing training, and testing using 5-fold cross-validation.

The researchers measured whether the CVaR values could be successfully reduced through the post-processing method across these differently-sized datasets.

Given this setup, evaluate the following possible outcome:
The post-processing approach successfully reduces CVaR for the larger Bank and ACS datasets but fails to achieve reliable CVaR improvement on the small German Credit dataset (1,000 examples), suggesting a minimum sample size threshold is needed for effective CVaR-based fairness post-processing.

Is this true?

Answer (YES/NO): YES